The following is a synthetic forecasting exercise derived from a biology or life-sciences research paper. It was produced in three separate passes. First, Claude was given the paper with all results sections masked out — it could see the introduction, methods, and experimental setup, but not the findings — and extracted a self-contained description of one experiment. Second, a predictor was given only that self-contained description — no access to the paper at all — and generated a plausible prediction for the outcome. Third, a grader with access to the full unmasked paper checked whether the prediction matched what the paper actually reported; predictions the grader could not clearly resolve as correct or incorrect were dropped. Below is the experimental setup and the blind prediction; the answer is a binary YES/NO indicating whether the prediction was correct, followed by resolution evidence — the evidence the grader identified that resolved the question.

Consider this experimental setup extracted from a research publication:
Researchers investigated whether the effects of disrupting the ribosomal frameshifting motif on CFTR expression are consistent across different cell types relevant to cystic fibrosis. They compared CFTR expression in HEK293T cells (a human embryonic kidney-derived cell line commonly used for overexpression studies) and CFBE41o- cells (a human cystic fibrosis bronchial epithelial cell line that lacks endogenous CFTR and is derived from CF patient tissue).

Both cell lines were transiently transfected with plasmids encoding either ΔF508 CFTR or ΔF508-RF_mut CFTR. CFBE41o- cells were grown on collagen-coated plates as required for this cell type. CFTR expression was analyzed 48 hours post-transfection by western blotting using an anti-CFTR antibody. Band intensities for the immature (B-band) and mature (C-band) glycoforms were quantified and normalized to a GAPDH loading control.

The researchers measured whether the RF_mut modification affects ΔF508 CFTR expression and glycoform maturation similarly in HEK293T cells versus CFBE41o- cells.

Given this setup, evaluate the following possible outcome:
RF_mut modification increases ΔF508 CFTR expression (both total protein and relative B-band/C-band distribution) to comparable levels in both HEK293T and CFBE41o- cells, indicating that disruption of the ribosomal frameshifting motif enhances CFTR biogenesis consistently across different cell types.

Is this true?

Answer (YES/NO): NO